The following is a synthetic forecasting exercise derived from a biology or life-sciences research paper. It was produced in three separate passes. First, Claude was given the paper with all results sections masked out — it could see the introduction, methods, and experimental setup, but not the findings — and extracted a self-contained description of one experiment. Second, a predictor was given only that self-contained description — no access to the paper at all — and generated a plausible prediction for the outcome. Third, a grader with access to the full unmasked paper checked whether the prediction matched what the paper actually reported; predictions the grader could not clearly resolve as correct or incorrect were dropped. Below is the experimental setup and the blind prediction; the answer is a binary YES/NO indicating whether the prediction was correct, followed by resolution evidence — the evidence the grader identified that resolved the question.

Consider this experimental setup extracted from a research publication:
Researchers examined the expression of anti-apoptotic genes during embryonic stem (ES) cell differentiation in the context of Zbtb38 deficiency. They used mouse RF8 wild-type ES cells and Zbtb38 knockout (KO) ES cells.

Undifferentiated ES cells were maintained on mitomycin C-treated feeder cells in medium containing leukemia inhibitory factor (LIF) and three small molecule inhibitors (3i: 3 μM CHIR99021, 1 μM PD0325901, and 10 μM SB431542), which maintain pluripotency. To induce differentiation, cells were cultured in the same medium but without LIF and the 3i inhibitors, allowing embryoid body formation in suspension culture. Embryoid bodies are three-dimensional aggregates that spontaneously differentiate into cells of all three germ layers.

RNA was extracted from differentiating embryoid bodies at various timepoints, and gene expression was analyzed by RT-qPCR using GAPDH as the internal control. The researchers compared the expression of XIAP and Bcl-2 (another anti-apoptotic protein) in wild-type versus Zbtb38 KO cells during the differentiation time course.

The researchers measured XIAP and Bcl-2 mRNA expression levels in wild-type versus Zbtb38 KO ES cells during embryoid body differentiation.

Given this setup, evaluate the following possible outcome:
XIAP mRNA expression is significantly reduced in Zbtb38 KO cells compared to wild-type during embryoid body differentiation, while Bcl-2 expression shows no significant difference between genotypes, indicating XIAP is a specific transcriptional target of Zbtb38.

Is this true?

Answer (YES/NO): NO